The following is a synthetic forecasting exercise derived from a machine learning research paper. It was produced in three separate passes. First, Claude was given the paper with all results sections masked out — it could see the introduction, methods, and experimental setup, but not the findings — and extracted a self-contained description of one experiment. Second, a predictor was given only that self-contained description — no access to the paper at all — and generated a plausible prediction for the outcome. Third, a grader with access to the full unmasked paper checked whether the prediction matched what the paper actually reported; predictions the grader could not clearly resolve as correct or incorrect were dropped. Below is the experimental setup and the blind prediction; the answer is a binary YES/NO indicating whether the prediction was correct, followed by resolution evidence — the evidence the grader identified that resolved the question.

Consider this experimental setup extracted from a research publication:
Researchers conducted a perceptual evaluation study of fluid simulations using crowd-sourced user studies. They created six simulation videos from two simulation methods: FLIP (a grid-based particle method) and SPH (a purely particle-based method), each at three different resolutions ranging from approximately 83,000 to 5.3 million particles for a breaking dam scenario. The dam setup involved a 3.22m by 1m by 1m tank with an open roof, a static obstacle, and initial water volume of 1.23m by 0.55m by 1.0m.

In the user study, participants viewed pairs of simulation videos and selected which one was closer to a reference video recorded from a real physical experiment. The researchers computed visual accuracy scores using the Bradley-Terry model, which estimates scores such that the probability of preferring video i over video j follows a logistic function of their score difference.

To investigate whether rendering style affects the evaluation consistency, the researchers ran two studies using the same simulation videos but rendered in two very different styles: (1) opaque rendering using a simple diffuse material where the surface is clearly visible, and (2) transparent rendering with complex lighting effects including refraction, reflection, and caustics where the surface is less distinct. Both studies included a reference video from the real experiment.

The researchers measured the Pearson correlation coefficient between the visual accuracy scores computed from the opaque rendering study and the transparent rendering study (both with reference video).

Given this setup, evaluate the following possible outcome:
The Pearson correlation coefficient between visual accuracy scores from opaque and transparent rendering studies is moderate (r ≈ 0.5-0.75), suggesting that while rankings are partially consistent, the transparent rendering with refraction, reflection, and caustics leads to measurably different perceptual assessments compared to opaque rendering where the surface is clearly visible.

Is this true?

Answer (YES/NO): NO